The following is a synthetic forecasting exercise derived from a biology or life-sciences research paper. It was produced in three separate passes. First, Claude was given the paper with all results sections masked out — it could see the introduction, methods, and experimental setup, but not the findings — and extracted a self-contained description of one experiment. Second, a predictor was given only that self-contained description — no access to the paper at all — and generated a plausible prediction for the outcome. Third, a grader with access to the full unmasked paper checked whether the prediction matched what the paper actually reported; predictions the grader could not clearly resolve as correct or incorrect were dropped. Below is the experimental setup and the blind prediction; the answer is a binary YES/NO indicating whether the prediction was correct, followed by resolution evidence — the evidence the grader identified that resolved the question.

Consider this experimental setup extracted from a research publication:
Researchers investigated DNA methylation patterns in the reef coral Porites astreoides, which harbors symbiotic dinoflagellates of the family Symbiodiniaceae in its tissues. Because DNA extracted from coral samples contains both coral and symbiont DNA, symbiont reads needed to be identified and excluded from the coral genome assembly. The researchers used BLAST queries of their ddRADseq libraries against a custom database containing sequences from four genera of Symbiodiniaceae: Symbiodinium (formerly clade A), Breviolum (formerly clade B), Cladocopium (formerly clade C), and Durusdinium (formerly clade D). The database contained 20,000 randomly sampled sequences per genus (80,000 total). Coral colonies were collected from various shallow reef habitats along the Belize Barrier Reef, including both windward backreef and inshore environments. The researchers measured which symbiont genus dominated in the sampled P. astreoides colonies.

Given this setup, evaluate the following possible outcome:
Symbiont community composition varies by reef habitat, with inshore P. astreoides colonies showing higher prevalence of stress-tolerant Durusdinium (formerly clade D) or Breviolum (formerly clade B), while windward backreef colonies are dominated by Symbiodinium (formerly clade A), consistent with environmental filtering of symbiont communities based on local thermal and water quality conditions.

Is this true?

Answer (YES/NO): NO